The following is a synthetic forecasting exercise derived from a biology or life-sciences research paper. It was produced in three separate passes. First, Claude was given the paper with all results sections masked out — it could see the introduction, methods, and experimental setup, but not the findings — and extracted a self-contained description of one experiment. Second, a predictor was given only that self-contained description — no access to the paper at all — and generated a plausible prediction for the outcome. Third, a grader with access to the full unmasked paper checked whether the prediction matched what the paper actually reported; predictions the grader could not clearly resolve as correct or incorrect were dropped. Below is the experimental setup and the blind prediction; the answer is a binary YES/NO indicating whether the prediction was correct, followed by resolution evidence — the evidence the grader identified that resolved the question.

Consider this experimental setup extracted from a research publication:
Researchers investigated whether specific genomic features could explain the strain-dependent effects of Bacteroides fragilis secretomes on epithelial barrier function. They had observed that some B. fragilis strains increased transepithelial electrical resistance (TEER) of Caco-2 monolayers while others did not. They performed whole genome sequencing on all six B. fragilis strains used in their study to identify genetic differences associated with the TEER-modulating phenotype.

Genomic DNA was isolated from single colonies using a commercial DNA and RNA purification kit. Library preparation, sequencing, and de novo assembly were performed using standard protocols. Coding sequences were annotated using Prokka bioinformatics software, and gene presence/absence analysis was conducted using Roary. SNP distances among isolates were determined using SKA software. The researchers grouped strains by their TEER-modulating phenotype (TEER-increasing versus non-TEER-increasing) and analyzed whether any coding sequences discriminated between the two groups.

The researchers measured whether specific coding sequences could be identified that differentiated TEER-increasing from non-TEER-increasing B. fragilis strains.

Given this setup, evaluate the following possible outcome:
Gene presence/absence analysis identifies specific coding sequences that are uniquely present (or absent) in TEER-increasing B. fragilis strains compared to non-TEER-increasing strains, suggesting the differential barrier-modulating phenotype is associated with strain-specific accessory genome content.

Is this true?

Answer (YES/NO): YES